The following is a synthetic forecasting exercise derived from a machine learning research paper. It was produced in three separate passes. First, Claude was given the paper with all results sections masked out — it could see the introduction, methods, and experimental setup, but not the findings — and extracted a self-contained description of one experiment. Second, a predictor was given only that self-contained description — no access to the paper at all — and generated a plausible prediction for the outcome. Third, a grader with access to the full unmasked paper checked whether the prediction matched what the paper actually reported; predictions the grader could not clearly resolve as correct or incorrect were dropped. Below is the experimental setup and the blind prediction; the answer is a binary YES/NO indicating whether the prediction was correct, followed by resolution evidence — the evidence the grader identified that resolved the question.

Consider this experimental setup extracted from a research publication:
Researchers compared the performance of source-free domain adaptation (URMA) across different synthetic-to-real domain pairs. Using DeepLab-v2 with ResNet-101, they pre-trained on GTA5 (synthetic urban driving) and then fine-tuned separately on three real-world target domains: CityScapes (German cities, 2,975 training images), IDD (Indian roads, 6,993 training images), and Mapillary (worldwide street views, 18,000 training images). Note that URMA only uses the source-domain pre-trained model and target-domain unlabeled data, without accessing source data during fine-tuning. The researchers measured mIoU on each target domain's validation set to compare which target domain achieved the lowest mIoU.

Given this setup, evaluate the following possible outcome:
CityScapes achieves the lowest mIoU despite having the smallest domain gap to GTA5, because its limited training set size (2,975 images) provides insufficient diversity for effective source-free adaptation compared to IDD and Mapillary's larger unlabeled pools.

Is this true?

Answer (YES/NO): NO